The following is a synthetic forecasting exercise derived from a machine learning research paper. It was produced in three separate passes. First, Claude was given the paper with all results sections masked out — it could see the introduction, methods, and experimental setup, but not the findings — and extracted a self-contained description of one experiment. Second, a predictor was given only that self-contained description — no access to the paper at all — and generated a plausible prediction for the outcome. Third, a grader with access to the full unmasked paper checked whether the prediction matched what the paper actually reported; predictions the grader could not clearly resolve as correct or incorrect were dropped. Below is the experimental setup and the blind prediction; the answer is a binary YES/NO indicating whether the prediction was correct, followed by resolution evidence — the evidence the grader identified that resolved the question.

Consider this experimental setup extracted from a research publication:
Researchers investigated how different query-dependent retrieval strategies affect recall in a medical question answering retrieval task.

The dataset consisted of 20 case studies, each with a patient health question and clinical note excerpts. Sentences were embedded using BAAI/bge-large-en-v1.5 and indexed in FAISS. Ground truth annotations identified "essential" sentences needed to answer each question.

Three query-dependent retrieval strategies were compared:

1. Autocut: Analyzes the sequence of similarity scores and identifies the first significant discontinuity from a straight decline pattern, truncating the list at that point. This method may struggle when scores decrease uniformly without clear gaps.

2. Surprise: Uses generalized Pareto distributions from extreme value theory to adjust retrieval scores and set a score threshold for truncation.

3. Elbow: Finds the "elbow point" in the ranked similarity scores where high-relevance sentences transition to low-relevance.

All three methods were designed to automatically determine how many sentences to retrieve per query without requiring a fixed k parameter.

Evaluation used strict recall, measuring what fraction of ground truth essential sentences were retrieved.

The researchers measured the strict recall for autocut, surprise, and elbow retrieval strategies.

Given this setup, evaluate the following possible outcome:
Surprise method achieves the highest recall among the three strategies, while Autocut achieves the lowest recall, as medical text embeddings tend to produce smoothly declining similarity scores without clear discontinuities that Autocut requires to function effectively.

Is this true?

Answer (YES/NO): NO